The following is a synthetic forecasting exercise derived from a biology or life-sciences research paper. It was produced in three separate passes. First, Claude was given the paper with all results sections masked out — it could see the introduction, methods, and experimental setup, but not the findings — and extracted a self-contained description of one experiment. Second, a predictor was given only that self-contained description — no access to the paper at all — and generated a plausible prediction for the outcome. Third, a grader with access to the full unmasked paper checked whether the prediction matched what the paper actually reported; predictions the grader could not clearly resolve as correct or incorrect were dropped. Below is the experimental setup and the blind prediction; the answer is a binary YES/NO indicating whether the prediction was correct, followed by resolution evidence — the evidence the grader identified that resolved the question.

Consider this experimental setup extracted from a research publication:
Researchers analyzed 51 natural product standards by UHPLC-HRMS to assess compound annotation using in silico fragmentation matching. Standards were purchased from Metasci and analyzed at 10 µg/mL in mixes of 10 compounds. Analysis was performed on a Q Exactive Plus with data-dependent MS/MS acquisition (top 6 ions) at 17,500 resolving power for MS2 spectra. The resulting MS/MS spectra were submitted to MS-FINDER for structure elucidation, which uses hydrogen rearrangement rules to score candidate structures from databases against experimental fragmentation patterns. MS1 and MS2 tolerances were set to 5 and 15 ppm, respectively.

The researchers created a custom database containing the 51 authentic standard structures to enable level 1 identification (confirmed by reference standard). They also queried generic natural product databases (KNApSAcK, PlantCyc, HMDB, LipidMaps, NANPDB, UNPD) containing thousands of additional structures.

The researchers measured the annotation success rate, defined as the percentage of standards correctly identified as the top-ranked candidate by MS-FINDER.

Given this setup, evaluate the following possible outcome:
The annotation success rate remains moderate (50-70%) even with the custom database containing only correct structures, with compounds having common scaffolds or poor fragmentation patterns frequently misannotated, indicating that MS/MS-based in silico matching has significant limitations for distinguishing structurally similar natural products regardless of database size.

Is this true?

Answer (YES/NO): NO